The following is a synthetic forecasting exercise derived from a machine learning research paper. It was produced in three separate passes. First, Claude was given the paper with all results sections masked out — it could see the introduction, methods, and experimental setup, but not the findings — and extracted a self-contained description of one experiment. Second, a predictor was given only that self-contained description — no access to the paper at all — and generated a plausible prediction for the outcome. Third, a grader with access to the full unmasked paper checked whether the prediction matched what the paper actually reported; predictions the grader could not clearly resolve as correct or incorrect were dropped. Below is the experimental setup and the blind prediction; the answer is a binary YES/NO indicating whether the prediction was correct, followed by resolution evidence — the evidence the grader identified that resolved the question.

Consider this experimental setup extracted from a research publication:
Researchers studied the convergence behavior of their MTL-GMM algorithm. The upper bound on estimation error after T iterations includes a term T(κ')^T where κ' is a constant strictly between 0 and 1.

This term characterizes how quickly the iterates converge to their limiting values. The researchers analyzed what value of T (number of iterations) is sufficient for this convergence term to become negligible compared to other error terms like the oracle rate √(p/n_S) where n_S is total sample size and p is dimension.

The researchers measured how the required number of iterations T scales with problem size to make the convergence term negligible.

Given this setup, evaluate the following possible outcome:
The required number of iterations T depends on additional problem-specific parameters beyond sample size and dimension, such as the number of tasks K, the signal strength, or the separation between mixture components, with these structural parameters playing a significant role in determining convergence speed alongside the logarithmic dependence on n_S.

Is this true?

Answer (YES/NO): NO